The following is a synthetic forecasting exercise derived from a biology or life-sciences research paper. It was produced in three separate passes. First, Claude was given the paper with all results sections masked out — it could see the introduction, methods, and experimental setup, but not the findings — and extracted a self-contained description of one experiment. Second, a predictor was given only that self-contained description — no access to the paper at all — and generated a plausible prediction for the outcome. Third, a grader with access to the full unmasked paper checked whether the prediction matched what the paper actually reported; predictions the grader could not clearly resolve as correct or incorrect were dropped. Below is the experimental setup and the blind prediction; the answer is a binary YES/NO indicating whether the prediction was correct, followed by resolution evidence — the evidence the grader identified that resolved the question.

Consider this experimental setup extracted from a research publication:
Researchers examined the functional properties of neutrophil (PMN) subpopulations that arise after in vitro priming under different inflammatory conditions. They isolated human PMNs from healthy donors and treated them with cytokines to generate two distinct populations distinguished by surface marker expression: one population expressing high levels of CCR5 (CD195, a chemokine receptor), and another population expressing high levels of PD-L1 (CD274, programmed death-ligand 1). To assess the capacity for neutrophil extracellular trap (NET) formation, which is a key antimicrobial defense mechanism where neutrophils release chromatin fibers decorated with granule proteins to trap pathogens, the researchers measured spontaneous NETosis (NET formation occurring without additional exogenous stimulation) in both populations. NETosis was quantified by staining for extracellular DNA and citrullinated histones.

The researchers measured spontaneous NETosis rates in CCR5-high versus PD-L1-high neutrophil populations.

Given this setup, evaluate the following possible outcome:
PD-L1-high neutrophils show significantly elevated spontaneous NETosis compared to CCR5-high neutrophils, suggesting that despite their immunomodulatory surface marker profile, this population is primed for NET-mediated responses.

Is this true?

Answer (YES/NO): NO